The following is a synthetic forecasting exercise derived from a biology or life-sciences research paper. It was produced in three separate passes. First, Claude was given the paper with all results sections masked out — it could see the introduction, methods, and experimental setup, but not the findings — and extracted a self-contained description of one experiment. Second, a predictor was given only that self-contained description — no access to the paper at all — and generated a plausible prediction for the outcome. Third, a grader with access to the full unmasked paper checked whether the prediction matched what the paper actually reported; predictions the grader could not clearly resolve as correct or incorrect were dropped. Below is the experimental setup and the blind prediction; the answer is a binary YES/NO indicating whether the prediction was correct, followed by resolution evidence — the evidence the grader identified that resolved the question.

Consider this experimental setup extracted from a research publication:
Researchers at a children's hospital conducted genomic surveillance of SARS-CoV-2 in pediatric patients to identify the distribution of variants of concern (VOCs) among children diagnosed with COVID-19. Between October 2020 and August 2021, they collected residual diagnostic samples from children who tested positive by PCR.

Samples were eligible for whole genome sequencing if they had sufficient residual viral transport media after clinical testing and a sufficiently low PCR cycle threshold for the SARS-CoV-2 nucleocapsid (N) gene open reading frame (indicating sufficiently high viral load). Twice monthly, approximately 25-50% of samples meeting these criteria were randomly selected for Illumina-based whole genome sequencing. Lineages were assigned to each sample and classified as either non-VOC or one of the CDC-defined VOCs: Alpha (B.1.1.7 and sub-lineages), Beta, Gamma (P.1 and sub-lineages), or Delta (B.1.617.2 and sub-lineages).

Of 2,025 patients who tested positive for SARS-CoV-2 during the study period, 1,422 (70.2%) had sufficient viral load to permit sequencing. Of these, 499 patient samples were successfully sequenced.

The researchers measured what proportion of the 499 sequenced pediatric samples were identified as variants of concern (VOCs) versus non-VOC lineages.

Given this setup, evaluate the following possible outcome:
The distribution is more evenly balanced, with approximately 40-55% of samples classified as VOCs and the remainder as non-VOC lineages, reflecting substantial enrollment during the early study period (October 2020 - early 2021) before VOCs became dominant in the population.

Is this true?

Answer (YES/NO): YES